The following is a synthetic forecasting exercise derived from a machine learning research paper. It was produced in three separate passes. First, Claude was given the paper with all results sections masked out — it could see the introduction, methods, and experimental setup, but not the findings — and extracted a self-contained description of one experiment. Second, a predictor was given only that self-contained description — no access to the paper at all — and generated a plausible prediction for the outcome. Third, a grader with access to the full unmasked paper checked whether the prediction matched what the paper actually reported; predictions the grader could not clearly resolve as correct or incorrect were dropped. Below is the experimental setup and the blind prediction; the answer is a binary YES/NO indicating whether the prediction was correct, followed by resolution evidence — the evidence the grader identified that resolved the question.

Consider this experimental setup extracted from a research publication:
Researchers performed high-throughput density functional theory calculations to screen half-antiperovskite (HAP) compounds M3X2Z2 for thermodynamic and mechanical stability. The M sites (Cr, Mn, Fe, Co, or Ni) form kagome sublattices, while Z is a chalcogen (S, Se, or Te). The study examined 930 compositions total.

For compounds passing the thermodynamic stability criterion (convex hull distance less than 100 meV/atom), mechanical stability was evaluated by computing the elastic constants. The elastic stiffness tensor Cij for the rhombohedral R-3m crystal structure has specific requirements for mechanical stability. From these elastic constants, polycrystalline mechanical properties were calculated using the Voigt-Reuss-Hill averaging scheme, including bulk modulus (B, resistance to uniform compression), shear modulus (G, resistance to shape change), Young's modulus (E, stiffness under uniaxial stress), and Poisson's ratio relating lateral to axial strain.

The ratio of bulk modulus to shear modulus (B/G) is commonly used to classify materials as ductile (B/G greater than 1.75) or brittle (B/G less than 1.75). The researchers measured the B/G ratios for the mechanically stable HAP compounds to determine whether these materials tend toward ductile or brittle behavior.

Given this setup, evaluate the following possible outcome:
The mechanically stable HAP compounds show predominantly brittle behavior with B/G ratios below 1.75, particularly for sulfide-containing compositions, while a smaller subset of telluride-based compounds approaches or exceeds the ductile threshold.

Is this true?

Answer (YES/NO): NO